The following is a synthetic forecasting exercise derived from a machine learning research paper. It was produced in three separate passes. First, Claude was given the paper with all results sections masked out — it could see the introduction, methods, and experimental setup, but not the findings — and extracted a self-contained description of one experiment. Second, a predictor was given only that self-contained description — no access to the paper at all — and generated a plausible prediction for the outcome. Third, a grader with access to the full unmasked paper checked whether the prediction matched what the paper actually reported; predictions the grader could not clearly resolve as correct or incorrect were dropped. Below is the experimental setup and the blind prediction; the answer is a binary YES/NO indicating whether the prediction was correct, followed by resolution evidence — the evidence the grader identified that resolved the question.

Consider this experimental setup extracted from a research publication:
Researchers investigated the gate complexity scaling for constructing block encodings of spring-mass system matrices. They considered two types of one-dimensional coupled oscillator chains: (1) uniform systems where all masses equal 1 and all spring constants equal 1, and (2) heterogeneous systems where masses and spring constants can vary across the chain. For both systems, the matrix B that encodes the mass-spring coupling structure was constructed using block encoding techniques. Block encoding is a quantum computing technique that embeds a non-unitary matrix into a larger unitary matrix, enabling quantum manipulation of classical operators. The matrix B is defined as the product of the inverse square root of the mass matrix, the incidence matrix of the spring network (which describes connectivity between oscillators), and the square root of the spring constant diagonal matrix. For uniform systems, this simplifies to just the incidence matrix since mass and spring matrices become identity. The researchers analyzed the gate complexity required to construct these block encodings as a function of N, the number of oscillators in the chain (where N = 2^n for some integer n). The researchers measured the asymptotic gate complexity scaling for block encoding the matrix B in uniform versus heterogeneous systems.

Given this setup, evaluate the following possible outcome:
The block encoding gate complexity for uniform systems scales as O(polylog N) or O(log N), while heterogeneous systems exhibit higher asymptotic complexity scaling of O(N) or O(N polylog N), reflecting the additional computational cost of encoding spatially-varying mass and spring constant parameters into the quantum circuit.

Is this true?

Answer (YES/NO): YES